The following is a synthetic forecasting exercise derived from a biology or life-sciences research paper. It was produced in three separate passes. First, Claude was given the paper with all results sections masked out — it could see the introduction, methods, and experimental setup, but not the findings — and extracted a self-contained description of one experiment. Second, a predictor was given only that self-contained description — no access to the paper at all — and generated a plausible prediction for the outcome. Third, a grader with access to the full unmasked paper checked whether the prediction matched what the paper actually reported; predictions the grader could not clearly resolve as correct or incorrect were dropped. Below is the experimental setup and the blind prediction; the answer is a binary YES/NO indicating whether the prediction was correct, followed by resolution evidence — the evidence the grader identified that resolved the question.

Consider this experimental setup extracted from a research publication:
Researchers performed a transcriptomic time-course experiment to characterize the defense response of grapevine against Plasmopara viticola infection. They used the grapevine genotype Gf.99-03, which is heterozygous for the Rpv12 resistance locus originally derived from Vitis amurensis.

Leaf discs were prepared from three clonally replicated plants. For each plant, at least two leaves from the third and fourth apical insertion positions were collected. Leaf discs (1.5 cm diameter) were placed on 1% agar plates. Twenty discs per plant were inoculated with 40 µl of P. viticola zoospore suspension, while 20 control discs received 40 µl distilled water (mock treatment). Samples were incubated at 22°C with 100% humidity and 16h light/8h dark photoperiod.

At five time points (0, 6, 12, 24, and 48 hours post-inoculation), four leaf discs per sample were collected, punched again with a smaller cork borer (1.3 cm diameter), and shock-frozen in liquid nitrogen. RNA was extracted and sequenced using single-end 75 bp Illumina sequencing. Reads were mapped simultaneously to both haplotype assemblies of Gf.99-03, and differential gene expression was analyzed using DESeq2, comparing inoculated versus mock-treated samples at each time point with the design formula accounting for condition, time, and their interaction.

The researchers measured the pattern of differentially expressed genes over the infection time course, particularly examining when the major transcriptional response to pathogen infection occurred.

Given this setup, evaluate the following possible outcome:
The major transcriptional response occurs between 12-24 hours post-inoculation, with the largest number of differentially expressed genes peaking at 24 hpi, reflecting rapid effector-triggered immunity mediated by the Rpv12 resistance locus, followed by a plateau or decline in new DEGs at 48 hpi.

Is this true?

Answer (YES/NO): NO